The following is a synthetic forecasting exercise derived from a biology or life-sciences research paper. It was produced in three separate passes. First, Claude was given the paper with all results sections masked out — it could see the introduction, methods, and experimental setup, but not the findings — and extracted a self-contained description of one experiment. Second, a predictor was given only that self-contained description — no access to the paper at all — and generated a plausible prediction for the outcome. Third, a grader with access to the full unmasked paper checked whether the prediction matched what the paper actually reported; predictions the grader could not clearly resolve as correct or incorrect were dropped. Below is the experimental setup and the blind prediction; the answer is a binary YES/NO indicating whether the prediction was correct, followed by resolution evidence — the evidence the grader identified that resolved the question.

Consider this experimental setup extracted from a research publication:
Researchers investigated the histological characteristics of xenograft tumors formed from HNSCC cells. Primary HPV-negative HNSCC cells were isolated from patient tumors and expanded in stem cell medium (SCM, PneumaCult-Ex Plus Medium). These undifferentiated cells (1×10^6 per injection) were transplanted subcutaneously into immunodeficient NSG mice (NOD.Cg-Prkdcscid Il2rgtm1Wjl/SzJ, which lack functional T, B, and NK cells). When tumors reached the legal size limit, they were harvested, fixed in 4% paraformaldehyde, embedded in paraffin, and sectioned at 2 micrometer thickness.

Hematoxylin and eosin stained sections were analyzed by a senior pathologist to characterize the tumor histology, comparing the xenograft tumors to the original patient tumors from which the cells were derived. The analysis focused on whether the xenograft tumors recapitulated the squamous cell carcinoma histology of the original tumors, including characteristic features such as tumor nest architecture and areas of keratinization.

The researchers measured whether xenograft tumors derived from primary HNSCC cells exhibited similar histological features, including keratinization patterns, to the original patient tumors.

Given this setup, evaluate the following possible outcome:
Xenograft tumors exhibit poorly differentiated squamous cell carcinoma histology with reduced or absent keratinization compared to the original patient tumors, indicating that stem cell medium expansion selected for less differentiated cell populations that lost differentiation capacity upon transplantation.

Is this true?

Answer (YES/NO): NO